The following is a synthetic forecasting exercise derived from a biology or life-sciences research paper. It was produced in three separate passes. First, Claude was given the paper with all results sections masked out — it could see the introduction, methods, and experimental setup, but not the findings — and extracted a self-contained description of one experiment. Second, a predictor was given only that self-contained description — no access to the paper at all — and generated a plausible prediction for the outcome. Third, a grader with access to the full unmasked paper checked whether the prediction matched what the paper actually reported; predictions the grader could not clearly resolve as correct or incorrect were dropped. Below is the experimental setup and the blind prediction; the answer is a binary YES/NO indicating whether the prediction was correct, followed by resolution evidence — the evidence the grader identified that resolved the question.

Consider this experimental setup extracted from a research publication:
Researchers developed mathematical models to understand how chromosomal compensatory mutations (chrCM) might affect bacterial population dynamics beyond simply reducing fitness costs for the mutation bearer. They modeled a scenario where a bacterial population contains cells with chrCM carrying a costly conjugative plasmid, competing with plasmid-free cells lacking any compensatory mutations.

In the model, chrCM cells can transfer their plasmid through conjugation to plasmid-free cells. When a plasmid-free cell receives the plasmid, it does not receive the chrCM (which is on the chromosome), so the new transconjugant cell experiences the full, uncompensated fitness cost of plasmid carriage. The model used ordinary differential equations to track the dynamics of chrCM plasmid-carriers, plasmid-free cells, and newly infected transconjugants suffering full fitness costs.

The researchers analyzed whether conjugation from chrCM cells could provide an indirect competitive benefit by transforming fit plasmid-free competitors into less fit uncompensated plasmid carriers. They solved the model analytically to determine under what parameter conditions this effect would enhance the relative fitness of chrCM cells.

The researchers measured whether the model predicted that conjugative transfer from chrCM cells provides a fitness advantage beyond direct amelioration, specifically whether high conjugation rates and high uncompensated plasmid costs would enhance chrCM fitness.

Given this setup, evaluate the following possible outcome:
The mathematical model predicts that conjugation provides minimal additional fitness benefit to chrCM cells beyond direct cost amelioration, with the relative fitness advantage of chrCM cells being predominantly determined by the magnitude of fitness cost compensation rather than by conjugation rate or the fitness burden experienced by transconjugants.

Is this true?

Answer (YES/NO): NO